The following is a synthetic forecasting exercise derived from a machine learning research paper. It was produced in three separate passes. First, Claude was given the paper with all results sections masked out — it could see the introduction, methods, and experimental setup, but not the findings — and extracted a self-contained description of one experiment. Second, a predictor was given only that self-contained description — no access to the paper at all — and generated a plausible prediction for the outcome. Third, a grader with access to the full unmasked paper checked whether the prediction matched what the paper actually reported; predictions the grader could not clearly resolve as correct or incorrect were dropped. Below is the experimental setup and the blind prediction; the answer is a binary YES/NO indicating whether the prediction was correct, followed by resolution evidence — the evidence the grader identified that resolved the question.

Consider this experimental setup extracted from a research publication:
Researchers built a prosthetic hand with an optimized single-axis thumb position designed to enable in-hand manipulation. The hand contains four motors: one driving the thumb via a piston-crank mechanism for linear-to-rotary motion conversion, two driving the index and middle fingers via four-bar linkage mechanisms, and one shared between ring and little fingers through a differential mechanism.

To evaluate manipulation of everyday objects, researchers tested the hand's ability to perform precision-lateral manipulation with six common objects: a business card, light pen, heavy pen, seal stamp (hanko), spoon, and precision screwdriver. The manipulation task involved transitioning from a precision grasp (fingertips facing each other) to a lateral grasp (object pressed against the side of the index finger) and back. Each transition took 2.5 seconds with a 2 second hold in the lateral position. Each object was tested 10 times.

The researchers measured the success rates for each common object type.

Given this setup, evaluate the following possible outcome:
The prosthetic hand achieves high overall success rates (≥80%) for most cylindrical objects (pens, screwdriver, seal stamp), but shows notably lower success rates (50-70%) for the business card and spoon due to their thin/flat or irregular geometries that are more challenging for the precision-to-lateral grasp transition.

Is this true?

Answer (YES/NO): NO